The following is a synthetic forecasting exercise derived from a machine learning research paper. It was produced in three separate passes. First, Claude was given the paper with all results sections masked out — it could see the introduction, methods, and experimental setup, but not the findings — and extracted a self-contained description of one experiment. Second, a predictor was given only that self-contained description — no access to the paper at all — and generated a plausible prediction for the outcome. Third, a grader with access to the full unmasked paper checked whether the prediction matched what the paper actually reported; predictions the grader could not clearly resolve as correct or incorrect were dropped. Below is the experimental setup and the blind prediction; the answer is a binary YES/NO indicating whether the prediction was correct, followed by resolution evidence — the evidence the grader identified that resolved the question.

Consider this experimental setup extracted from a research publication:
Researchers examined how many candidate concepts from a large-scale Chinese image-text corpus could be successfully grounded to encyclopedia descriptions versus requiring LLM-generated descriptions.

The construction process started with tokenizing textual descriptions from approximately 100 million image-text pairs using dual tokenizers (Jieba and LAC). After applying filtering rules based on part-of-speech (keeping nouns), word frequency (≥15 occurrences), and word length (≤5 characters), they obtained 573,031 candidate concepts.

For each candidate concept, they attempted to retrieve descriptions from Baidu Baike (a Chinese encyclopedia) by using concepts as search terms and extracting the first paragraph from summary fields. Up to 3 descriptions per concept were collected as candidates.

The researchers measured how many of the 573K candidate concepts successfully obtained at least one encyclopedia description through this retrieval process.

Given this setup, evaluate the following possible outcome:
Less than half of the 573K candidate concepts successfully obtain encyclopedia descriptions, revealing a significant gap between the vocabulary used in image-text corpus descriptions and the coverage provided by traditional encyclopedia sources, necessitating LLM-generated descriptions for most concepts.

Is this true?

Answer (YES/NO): NO